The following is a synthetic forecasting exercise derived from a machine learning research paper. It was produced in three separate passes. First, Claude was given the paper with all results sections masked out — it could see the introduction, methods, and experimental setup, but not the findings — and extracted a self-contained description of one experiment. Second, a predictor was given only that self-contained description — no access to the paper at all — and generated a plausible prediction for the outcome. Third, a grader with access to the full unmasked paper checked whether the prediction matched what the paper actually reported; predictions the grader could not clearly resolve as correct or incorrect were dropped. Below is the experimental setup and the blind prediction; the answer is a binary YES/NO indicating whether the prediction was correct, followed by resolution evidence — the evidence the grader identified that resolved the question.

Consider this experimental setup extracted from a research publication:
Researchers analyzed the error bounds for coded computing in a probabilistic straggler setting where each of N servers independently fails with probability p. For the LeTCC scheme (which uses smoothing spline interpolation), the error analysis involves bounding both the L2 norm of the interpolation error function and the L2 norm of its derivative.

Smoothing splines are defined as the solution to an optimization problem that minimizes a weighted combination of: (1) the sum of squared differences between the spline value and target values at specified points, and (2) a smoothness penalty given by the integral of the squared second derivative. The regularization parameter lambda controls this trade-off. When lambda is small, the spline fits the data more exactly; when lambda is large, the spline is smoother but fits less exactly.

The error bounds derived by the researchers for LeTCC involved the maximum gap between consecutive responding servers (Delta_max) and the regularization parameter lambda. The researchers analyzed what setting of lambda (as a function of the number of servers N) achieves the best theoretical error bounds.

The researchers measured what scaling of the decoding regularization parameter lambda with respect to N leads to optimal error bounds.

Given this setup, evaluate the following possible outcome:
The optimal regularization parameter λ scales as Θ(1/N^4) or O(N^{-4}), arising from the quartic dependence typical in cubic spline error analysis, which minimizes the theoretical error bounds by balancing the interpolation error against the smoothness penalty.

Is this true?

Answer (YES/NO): YES